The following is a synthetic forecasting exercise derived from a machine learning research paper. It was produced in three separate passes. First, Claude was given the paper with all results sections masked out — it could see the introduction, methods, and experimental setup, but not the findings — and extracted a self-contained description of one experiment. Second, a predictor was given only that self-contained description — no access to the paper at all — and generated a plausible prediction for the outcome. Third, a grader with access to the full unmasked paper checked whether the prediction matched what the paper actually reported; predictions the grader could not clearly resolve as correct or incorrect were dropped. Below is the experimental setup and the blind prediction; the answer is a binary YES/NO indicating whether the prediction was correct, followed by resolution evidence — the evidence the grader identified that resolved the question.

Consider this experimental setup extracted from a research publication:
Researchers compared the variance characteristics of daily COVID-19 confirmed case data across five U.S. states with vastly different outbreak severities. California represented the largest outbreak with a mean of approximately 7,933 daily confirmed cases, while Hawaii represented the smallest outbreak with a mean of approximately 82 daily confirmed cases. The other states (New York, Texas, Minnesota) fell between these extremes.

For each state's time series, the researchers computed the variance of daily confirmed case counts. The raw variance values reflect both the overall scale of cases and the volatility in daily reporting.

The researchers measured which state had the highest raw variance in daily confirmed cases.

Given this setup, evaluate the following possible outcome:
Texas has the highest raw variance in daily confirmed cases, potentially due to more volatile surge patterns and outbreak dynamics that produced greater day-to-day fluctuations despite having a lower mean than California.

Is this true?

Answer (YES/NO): NO